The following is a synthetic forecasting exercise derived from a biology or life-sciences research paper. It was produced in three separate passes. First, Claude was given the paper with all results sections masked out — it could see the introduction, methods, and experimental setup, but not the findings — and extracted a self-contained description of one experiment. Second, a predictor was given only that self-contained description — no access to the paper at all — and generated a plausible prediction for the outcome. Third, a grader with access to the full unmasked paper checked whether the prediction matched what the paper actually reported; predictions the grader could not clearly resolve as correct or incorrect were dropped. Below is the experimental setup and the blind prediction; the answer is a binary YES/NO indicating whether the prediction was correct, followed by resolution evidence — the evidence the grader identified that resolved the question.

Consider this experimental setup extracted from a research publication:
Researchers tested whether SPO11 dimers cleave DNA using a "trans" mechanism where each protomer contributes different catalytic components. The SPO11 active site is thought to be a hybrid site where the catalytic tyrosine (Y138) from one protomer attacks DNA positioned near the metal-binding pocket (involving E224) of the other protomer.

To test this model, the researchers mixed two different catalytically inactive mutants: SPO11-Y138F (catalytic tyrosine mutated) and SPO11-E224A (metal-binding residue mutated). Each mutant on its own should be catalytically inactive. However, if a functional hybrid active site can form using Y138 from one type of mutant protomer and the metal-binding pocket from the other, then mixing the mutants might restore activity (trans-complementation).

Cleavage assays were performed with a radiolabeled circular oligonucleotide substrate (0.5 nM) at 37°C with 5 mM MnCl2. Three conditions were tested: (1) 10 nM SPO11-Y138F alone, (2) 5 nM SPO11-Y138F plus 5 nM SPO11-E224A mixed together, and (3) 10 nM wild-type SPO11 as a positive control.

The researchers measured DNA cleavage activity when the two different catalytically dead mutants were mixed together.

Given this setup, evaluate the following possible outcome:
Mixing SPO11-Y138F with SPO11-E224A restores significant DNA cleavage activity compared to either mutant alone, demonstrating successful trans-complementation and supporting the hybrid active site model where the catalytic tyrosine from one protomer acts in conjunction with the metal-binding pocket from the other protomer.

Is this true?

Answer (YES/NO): YES